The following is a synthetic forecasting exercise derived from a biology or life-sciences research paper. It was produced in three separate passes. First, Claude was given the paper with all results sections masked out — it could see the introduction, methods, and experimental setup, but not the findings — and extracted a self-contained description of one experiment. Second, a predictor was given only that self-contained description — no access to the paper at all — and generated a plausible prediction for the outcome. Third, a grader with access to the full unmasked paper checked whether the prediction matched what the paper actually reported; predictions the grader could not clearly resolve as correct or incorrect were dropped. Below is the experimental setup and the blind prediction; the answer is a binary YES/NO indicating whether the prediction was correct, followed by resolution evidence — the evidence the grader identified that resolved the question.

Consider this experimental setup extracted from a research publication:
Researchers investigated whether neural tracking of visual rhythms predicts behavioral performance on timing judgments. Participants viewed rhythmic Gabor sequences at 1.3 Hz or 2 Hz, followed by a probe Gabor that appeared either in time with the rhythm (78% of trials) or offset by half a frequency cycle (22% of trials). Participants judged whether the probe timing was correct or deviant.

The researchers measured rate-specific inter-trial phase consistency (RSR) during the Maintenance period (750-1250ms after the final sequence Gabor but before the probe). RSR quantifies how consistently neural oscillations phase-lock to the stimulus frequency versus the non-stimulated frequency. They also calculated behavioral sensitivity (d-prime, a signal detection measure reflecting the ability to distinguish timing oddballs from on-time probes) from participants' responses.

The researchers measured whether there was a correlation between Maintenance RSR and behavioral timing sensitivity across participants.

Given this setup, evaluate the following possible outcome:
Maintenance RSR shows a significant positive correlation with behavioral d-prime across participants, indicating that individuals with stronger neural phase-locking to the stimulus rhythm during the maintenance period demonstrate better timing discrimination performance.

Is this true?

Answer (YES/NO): YES